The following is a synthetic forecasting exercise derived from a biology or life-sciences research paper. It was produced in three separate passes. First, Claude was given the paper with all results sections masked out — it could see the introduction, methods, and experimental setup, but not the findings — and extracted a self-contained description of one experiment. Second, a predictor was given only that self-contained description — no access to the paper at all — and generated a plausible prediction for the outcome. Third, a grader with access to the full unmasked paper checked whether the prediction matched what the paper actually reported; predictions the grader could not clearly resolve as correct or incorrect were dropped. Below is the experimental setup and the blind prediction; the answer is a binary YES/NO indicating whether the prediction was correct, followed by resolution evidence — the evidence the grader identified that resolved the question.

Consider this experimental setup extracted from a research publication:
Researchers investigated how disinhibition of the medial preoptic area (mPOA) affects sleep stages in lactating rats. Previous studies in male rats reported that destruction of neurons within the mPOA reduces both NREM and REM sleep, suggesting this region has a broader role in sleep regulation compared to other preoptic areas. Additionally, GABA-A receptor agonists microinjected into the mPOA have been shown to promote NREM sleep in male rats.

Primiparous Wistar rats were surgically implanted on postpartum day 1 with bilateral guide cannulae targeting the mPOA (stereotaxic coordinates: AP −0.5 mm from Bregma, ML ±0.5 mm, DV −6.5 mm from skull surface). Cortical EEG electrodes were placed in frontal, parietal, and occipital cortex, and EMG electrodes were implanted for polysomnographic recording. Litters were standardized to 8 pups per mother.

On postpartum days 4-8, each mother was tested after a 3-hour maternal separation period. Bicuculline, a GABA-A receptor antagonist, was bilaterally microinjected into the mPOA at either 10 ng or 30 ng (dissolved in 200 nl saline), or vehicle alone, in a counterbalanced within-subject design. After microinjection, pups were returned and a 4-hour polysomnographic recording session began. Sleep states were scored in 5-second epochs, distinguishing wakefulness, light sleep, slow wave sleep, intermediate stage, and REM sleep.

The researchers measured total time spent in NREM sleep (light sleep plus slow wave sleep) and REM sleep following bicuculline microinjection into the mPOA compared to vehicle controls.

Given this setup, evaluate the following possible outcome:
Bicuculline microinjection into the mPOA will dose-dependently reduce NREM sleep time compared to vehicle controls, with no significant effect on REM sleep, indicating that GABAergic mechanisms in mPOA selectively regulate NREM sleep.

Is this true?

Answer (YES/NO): NO